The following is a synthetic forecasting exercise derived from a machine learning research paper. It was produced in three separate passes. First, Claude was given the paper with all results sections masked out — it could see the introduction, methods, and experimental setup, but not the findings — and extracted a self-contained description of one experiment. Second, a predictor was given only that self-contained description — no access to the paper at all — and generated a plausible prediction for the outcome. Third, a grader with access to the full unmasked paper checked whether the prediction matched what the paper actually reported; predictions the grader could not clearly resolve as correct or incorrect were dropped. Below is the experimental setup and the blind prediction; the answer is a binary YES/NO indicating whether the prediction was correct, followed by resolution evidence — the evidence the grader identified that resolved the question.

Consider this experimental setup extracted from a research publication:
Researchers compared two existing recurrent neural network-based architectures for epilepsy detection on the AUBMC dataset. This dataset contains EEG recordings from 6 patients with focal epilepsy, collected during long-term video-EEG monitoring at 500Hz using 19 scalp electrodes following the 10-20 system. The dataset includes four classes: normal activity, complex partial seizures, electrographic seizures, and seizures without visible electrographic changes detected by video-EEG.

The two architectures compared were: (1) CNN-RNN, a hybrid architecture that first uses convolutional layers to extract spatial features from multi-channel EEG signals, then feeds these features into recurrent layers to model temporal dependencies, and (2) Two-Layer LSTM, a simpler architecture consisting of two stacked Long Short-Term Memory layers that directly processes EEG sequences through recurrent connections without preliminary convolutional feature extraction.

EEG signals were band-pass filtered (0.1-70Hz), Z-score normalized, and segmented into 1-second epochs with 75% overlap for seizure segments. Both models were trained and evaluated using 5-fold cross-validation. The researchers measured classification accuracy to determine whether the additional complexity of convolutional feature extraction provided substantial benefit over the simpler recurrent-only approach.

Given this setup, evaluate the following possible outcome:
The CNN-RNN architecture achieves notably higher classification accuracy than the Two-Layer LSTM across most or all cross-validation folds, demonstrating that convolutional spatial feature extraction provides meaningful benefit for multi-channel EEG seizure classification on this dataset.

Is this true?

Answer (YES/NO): YES